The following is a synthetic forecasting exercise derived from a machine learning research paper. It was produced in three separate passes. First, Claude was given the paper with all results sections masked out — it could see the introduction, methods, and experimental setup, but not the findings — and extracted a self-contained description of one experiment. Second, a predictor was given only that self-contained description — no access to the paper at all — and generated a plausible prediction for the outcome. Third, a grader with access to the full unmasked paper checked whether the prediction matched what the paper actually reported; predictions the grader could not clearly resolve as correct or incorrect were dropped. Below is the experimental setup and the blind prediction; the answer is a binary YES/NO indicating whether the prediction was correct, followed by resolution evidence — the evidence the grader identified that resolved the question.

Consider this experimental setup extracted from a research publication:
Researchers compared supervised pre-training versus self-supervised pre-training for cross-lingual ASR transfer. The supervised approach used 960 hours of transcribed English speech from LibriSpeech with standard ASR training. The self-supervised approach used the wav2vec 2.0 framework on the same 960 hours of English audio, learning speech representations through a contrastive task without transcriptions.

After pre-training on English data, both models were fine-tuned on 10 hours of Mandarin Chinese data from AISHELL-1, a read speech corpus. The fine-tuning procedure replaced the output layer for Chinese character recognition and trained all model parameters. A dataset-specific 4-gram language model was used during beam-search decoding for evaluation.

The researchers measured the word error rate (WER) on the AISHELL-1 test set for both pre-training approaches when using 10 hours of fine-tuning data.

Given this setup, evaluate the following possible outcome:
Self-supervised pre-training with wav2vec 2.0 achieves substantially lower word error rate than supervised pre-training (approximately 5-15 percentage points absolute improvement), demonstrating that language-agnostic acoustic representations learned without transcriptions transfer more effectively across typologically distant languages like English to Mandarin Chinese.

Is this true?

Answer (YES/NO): YES